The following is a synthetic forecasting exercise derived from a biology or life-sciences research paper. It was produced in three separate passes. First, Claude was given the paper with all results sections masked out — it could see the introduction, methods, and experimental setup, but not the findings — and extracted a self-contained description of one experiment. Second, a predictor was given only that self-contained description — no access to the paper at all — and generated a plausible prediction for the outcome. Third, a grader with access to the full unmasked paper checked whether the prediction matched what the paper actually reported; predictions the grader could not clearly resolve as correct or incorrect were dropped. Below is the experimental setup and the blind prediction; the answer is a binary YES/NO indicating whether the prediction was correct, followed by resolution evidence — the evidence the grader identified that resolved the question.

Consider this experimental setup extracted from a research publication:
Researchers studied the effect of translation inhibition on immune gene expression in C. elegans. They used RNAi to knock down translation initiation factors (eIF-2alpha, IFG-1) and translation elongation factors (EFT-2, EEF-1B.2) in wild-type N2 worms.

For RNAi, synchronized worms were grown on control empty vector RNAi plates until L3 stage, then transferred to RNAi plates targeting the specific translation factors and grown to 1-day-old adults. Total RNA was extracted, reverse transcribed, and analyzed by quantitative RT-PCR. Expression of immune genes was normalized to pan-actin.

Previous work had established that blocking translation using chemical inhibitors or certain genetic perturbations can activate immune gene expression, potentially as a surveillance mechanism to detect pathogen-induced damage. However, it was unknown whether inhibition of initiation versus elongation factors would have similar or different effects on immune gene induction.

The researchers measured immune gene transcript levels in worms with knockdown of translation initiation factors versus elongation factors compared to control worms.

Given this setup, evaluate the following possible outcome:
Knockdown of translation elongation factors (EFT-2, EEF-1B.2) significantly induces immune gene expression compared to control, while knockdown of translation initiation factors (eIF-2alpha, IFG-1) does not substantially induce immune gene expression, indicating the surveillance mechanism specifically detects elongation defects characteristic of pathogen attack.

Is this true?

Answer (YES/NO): NO